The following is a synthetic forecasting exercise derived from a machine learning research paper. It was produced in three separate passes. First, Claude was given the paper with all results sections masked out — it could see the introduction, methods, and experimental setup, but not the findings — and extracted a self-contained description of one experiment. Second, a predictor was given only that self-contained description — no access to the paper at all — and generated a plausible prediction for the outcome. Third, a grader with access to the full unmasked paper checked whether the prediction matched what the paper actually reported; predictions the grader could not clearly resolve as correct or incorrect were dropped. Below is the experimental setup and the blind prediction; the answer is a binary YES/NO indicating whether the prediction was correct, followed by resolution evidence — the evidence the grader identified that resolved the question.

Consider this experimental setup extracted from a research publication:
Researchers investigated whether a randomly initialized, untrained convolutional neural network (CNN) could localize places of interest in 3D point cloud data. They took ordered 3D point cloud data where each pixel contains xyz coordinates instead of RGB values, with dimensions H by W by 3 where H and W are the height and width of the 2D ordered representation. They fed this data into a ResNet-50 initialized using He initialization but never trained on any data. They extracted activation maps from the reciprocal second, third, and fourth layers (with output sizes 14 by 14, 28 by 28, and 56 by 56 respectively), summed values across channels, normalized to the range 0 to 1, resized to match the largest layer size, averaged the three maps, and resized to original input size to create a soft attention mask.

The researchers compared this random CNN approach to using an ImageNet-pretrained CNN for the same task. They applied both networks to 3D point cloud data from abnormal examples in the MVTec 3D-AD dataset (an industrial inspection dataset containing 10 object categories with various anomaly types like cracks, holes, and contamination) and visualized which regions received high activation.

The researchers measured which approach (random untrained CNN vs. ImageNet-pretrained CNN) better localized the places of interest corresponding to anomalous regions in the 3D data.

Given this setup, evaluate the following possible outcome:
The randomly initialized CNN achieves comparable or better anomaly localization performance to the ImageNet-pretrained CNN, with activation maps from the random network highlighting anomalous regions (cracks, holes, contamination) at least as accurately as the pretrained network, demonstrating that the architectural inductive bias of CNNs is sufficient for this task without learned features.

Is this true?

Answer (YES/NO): YES